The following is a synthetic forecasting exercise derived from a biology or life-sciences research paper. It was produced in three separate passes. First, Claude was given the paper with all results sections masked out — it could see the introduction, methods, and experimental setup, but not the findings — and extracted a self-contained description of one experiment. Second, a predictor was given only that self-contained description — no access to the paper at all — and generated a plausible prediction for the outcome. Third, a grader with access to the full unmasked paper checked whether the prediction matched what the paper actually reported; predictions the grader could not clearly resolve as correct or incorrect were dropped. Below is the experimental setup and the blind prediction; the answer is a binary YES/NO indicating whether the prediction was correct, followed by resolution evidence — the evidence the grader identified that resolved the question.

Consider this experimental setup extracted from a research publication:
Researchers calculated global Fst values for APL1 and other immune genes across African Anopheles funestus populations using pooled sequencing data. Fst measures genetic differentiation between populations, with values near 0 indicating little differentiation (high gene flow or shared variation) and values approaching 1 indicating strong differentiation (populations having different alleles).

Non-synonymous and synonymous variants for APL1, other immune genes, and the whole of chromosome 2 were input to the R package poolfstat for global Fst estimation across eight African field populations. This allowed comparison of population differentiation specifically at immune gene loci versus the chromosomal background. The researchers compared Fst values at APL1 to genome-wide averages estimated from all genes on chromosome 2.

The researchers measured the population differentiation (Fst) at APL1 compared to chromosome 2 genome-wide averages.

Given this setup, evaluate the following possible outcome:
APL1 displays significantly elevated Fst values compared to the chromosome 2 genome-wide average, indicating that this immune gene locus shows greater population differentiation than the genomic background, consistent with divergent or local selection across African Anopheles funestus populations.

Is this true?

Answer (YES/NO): NO